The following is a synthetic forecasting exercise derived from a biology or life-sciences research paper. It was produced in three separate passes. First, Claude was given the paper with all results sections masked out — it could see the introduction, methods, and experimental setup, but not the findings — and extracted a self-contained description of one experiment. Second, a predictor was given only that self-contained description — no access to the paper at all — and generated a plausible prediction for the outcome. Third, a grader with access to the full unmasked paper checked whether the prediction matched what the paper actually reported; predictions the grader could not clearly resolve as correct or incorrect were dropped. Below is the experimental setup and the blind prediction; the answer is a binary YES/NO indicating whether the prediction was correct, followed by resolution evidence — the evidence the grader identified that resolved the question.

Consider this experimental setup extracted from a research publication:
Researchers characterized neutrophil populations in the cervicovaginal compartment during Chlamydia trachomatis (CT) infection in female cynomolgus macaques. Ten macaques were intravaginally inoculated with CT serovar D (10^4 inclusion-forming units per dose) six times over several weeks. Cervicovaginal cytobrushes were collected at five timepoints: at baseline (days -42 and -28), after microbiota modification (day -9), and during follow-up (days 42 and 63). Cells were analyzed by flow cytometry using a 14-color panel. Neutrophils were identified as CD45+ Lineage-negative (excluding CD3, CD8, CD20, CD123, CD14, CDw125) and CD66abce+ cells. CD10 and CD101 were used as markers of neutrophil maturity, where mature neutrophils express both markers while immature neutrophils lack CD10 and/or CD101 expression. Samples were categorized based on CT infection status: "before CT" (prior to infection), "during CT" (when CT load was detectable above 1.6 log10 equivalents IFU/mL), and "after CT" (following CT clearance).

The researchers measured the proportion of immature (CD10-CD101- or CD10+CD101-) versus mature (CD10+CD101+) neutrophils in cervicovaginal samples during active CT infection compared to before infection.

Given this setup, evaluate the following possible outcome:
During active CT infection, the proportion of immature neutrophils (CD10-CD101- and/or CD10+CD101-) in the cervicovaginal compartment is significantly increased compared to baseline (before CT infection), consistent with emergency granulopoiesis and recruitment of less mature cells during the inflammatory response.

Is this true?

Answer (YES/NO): NO